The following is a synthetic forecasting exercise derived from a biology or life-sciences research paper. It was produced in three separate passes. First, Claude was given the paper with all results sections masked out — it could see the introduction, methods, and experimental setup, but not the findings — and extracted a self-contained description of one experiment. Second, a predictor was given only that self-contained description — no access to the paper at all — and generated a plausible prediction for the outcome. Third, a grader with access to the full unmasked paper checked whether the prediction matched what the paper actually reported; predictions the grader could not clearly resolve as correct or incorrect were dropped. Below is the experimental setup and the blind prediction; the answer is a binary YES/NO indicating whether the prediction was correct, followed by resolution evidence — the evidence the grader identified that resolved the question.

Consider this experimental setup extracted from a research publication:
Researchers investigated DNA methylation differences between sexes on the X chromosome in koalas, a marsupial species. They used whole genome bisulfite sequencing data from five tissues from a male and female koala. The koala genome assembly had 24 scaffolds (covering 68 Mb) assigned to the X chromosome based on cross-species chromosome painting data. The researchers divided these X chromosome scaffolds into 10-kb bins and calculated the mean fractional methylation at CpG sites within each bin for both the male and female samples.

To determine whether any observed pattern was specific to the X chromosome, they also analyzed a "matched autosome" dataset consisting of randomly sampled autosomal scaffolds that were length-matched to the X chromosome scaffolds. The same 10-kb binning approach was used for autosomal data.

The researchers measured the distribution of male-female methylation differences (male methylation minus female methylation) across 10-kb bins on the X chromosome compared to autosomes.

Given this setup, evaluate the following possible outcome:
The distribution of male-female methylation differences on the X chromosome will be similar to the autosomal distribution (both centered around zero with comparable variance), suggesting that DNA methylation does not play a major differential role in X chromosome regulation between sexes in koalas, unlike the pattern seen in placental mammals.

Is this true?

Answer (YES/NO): NO